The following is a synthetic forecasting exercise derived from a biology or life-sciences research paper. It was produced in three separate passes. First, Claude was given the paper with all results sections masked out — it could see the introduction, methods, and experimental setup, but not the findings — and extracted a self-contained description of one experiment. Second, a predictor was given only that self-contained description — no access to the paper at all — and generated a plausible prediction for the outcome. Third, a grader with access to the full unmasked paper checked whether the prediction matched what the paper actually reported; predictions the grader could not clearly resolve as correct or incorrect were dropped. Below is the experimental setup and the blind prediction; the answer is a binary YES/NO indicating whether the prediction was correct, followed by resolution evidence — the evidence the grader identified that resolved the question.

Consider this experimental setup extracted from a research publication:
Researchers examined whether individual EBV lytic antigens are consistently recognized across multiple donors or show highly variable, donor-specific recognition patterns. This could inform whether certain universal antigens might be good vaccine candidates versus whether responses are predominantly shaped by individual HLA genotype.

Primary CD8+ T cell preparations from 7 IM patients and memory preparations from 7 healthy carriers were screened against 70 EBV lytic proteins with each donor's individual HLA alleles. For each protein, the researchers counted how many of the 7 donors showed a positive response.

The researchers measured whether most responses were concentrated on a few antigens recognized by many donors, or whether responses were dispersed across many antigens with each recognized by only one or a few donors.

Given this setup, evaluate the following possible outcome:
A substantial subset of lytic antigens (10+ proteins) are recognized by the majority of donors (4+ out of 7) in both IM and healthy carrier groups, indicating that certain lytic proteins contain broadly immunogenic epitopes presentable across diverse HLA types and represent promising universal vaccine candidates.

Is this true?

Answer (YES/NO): NO